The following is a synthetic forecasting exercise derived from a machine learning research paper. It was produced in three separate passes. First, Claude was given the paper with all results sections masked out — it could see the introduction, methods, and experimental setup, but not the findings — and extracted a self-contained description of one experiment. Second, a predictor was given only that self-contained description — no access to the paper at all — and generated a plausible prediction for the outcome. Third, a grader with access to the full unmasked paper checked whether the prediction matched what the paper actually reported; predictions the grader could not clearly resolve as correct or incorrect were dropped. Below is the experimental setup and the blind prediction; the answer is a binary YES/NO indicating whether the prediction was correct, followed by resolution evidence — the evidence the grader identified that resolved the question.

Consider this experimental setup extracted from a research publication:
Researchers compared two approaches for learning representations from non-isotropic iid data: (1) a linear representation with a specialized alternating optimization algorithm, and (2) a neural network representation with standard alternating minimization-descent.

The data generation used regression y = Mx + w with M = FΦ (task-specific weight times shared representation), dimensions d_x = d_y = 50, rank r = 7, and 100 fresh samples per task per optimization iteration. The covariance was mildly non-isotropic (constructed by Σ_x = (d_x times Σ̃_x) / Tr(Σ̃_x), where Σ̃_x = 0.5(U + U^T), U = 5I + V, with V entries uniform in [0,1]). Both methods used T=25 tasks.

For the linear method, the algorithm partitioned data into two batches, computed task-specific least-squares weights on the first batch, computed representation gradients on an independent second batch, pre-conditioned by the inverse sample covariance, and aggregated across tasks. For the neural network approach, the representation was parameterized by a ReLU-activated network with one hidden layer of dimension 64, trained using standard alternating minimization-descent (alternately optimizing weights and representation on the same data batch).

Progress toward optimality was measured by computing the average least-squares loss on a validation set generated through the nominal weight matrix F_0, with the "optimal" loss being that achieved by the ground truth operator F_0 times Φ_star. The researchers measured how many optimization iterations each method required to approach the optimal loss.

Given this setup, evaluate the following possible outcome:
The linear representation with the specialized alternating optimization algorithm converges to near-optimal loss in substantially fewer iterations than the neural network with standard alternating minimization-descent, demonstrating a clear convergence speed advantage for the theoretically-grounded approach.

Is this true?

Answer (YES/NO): YES